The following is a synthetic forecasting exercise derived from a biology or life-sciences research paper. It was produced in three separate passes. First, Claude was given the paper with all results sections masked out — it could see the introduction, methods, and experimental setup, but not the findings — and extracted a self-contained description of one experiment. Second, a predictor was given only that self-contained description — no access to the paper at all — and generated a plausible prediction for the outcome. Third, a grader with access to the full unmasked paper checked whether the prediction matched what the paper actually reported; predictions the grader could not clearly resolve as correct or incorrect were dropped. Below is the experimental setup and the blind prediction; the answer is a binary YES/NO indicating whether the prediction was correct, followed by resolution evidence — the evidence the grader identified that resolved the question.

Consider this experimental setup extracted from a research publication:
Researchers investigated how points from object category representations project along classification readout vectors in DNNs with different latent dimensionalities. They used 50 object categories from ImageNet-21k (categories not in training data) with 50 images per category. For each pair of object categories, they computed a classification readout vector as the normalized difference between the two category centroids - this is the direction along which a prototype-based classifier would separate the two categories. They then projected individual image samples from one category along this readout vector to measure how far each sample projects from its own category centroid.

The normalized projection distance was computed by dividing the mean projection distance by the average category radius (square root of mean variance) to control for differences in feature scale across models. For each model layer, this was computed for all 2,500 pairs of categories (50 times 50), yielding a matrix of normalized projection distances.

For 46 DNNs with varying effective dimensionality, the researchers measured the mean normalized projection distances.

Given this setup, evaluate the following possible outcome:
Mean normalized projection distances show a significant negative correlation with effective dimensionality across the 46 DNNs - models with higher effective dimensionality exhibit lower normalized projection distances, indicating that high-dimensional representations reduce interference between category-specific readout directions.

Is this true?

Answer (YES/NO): YES